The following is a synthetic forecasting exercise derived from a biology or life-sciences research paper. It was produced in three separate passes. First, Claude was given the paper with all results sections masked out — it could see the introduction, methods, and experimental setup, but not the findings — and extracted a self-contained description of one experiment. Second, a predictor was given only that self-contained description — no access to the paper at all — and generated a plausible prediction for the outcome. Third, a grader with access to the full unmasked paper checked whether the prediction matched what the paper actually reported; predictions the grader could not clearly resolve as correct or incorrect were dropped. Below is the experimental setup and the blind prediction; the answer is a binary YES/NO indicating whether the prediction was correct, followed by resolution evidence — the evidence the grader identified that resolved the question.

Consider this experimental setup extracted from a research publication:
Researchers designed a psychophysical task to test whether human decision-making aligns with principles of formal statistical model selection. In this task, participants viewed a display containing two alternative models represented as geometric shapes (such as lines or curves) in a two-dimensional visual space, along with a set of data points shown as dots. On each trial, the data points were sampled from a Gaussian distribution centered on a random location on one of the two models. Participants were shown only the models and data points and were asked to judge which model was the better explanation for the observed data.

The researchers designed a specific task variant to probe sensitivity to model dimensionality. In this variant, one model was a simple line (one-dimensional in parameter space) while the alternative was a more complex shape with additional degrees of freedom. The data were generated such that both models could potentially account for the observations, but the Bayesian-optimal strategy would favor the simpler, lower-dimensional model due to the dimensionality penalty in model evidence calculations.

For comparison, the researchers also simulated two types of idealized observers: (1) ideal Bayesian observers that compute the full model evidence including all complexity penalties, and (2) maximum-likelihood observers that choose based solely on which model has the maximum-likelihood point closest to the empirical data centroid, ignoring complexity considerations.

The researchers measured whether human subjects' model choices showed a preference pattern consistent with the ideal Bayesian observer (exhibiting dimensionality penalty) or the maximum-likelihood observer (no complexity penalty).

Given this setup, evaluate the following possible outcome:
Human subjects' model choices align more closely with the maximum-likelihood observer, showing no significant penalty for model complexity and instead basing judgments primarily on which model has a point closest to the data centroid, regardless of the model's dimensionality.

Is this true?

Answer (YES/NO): NO